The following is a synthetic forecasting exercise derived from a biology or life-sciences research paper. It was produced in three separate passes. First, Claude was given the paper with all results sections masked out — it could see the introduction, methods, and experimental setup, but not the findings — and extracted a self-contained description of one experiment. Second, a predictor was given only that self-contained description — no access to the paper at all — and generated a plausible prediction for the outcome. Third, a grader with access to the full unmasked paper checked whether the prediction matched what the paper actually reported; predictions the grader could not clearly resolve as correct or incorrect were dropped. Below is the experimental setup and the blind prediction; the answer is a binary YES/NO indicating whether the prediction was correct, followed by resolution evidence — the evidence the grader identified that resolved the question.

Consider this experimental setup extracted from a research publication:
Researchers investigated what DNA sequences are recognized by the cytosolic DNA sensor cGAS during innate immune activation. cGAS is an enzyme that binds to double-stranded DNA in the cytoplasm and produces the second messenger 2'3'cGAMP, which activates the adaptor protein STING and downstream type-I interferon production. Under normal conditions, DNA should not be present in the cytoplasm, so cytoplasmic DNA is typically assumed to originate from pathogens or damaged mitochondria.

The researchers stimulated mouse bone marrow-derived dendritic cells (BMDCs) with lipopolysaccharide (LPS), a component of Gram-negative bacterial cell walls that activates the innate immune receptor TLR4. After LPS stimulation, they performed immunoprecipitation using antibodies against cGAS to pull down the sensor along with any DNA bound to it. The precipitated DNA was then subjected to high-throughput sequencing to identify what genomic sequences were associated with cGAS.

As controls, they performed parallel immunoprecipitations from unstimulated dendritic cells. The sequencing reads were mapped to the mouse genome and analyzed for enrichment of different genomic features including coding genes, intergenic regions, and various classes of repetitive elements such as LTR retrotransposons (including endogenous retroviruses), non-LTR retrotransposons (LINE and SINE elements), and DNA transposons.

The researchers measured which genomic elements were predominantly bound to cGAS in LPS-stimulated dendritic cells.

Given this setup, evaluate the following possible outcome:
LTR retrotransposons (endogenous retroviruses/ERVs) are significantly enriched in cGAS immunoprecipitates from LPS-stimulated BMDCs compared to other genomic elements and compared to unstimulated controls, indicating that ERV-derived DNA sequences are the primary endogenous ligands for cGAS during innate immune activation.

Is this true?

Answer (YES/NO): NO